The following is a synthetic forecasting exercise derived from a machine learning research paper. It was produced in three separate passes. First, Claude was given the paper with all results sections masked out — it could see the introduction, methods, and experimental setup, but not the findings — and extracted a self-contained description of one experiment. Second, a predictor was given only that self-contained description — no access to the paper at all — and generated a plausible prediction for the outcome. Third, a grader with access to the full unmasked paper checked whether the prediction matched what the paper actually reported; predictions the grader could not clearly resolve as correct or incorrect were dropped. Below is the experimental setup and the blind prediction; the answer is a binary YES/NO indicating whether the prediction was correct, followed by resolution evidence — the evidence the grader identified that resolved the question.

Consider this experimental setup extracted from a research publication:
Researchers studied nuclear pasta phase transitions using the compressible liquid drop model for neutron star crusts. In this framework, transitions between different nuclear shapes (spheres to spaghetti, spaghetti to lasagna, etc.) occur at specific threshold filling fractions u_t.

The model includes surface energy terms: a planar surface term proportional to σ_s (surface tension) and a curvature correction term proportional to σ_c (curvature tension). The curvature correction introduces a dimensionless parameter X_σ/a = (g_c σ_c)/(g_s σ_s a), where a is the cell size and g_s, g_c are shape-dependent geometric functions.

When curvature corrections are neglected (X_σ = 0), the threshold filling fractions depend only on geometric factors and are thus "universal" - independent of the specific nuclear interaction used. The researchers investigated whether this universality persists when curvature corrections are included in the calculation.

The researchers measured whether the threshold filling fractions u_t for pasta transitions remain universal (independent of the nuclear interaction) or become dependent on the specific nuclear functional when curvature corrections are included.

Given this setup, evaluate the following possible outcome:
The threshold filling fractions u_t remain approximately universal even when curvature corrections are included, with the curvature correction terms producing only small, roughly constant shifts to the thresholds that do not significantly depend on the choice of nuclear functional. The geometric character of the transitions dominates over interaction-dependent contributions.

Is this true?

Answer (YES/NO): NO